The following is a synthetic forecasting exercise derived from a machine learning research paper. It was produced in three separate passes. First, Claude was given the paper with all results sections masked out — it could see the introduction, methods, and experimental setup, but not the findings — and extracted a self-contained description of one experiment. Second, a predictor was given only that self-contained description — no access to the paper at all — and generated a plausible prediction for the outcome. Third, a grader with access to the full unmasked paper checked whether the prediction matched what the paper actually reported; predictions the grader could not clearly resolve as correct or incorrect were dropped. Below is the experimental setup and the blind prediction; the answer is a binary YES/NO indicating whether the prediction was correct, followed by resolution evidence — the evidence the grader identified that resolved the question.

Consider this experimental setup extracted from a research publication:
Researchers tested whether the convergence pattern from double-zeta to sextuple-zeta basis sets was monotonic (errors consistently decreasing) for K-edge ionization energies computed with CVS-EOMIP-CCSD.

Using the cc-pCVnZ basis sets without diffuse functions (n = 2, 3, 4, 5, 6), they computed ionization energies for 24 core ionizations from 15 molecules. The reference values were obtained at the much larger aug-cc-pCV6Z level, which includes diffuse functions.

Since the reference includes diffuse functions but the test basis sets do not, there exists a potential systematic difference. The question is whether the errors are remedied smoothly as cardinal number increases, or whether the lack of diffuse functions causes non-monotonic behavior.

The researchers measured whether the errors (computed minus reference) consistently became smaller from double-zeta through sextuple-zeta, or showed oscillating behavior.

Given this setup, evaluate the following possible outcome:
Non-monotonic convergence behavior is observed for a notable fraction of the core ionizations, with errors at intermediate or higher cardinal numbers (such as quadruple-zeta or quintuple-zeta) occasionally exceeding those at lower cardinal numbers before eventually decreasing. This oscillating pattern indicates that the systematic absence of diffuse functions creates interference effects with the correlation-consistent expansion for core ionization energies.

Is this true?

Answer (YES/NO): NO